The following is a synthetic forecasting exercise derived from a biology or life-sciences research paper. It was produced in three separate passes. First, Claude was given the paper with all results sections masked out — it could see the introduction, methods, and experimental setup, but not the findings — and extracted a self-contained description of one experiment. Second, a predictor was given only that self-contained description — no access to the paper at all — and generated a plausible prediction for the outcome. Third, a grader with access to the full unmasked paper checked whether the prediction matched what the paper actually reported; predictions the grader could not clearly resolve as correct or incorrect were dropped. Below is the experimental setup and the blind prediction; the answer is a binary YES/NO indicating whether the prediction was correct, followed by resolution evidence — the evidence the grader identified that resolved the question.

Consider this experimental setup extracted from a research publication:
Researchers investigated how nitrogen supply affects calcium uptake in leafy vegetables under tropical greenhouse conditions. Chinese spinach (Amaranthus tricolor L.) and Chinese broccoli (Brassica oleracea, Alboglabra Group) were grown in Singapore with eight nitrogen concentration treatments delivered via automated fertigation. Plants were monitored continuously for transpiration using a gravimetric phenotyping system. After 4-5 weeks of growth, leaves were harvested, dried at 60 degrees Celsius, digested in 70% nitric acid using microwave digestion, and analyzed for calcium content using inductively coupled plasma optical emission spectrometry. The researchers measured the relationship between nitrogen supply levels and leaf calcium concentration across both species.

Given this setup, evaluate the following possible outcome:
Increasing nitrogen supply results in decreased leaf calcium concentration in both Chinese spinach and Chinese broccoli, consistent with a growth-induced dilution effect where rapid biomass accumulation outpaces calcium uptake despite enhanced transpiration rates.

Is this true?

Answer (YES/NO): NO